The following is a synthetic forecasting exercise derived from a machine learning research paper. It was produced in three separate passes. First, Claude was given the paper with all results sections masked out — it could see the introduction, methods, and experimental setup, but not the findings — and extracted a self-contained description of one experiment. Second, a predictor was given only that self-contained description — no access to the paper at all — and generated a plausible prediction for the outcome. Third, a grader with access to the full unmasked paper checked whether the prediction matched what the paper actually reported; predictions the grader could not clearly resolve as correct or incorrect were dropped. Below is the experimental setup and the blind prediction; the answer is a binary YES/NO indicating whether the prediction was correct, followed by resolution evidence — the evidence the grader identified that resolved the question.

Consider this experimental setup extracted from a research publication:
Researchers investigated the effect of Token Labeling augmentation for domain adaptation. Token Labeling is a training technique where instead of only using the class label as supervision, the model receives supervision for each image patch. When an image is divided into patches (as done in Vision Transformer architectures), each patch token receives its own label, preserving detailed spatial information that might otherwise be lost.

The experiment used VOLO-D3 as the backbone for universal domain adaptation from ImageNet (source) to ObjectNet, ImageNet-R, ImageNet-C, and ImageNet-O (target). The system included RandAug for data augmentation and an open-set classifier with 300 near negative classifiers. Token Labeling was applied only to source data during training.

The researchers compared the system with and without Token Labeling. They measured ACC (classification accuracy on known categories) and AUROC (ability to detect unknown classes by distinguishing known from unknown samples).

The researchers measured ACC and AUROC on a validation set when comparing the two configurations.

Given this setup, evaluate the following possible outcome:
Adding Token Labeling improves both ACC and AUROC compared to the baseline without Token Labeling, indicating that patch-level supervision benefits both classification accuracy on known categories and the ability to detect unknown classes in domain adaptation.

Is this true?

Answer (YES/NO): NO